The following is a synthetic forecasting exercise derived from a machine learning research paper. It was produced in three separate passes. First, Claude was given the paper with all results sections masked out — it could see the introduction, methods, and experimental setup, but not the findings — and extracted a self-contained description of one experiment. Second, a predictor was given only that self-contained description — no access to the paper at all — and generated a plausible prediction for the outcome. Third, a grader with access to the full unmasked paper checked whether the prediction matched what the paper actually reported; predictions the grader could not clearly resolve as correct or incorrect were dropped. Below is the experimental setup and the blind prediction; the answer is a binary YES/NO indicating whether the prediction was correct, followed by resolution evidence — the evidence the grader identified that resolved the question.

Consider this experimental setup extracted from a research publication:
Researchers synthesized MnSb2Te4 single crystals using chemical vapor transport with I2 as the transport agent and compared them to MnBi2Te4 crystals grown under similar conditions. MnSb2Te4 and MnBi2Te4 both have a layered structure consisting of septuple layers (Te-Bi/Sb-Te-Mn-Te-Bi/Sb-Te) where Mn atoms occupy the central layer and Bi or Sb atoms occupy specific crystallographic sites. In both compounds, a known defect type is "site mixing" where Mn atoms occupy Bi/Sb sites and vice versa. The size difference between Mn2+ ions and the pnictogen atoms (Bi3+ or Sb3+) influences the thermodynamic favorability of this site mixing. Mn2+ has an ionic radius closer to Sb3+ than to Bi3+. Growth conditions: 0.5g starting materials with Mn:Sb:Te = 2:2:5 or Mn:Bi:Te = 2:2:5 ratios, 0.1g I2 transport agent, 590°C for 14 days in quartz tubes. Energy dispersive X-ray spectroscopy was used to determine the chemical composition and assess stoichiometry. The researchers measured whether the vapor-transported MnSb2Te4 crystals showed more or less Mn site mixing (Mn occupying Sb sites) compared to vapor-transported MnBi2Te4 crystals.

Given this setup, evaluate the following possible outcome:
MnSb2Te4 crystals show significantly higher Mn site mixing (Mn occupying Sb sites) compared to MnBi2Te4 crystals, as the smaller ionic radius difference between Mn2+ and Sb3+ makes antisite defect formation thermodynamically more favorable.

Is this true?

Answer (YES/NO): YES